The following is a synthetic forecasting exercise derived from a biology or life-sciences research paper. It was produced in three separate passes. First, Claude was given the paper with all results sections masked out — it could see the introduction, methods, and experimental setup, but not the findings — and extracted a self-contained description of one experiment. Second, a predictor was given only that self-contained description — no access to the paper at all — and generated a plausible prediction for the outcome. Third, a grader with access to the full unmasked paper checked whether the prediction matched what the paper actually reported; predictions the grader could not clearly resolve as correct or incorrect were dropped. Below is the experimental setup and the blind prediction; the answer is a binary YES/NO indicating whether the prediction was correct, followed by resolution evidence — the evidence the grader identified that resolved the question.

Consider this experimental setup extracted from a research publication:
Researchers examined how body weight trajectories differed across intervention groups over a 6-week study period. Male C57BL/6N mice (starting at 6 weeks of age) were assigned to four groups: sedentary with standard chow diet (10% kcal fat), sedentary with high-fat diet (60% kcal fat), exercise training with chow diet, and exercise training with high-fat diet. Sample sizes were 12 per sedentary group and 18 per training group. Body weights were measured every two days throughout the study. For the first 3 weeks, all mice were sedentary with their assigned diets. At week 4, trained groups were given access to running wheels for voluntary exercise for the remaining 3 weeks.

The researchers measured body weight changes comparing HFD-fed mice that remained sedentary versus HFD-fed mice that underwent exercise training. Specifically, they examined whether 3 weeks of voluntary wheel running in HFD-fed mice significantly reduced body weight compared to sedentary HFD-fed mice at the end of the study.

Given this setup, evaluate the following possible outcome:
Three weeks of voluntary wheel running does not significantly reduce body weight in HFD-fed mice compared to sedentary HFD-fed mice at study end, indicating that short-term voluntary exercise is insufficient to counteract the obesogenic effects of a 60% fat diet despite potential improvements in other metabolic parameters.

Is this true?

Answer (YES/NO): NO